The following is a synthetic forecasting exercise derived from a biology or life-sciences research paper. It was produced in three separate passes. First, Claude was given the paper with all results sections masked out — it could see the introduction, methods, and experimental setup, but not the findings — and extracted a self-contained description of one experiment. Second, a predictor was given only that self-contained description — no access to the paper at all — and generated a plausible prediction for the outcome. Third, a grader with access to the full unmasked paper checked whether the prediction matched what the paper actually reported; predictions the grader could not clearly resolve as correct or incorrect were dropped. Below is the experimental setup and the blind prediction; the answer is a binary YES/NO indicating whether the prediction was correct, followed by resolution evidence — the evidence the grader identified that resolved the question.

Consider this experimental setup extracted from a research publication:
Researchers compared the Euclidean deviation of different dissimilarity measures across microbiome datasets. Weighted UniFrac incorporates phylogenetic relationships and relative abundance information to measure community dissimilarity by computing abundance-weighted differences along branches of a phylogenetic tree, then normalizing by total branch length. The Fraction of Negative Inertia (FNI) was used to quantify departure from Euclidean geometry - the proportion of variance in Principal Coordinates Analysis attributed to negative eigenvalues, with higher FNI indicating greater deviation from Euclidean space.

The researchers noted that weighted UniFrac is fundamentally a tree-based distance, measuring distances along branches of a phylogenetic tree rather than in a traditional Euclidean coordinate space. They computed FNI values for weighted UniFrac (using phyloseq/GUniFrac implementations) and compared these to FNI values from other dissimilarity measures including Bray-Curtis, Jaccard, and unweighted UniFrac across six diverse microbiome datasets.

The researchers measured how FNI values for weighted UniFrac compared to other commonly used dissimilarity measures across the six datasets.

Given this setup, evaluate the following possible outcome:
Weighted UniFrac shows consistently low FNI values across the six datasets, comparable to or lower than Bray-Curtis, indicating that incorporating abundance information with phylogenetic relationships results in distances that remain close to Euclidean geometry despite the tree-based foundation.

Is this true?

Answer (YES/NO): NO